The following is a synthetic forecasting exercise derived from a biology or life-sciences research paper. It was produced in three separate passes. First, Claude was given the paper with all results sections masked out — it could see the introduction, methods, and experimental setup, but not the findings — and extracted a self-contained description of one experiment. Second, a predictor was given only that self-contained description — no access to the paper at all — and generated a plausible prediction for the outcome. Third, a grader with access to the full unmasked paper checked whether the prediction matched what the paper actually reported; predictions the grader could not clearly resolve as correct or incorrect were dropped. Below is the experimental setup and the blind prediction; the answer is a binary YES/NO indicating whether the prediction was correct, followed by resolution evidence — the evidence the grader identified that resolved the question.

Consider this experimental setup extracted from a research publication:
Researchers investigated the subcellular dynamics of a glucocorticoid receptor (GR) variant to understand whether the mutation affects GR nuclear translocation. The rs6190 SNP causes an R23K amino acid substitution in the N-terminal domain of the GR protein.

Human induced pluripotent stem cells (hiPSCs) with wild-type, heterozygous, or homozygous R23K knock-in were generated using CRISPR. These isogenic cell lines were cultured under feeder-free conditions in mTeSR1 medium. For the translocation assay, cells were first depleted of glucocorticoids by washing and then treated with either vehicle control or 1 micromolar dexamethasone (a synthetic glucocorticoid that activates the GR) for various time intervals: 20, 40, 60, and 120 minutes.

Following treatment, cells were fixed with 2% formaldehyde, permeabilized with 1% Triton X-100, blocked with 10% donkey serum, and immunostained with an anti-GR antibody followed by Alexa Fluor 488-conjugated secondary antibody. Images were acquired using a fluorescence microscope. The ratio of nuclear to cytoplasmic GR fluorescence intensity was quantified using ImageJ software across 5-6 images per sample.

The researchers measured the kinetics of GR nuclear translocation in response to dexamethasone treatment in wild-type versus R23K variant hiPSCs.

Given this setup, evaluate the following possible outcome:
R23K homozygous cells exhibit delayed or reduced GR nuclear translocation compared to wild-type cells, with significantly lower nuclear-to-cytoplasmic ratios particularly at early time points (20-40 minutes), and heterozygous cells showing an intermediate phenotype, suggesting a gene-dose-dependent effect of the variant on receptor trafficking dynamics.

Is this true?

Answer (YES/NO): NO